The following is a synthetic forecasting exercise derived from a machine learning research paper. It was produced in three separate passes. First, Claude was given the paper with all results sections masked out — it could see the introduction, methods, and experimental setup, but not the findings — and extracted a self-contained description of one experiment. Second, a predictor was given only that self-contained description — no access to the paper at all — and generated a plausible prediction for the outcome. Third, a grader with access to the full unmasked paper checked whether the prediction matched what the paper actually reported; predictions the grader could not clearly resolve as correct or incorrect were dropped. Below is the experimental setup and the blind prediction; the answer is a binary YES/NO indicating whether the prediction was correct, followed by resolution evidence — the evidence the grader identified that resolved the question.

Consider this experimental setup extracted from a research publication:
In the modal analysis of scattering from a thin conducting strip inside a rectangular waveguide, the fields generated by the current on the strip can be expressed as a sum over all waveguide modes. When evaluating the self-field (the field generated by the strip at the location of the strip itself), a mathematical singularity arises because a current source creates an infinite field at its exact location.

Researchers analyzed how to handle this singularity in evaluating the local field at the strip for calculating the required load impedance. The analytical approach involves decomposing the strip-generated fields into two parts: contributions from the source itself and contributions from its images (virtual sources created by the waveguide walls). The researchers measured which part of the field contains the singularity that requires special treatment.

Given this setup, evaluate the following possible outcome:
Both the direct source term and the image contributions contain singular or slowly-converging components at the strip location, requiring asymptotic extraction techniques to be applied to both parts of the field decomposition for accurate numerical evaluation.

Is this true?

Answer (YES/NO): NO